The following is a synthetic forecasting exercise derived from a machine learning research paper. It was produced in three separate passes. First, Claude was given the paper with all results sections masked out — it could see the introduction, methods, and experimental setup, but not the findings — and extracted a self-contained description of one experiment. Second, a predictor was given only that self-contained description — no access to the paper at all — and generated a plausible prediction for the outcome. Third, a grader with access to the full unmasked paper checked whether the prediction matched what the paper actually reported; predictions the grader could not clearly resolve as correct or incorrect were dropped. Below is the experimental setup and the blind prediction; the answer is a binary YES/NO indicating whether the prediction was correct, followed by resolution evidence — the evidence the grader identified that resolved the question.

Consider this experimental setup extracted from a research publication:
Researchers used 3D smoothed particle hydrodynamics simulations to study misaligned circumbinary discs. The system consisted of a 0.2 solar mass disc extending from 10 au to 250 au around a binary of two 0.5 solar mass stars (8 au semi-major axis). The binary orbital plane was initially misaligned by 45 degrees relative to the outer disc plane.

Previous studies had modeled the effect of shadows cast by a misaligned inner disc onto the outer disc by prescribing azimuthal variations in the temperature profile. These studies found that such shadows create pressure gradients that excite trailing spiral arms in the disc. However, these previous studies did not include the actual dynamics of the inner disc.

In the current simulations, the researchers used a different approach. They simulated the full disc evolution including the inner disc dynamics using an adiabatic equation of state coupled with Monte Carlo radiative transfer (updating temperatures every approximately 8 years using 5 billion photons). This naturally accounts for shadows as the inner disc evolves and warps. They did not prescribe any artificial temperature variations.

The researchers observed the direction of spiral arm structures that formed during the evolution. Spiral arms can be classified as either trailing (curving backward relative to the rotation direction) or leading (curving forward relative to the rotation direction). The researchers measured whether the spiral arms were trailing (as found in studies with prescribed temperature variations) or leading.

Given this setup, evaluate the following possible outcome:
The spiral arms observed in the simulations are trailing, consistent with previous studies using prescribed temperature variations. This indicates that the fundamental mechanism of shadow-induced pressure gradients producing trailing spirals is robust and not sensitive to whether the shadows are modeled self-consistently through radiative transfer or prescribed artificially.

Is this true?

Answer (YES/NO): NO